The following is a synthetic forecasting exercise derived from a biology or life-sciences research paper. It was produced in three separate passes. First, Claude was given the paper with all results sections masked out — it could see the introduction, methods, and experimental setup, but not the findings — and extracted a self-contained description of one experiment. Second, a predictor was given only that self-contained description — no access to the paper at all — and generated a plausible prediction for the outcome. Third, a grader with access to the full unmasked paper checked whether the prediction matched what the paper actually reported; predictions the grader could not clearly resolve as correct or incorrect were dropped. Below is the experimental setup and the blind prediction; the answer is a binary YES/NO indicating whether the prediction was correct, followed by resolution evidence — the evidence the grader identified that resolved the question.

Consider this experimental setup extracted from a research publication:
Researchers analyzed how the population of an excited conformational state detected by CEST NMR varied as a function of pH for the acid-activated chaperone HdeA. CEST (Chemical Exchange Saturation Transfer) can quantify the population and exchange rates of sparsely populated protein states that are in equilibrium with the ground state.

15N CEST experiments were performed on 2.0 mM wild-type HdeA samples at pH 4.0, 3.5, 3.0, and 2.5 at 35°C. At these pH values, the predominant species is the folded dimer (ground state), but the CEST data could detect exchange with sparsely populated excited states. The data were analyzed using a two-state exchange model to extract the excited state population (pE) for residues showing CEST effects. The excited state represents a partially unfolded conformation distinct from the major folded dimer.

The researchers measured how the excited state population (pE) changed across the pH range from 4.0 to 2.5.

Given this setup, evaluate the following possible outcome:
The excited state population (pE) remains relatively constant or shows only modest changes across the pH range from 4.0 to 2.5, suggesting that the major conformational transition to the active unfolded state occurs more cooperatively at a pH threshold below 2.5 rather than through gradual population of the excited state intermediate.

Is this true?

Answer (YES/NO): NO